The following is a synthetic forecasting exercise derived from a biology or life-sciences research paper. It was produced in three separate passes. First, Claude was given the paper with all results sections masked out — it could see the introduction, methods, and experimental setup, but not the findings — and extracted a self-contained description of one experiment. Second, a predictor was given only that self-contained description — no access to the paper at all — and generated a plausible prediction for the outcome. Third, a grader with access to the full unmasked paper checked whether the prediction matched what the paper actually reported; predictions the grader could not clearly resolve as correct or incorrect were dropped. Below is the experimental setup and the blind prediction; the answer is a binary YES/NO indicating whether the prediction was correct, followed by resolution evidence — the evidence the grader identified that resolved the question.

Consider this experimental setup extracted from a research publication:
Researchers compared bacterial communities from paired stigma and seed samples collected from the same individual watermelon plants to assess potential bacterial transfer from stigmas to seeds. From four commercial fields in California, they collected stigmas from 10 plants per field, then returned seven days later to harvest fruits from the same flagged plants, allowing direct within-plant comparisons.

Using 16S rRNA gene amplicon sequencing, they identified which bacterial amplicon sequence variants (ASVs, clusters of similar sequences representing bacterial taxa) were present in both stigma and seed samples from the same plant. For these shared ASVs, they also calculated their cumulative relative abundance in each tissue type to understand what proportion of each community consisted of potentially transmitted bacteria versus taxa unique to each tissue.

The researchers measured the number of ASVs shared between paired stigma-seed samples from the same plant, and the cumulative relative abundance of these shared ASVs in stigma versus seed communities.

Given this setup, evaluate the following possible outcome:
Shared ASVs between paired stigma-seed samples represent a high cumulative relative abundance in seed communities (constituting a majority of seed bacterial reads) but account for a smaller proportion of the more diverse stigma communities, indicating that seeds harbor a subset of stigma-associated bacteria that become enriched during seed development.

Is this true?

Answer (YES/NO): NO